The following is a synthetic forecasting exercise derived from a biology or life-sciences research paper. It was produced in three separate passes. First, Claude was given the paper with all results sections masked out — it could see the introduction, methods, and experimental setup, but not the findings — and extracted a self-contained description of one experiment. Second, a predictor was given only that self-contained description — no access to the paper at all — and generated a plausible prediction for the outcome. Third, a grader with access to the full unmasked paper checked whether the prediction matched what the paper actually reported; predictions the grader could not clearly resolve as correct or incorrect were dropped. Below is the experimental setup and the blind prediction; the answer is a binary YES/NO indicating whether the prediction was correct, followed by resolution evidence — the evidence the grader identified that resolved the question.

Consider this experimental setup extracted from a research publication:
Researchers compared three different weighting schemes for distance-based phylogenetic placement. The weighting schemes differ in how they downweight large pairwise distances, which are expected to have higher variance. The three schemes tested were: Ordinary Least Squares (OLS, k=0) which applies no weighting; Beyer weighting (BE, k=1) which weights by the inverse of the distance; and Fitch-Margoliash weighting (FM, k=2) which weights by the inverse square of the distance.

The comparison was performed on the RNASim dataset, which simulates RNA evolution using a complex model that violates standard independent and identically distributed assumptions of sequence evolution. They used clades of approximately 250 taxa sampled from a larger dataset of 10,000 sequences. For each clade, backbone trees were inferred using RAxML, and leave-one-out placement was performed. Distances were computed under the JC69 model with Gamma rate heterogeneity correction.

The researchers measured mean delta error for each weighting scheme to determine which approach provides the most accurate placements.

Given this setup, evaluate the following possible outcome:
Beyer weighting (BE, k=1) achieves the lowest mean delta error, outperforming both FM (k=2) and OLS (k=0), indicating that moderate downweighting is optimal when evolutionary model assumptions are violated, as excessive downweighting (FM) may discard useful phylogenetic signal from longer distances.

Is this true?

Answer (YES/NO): NO